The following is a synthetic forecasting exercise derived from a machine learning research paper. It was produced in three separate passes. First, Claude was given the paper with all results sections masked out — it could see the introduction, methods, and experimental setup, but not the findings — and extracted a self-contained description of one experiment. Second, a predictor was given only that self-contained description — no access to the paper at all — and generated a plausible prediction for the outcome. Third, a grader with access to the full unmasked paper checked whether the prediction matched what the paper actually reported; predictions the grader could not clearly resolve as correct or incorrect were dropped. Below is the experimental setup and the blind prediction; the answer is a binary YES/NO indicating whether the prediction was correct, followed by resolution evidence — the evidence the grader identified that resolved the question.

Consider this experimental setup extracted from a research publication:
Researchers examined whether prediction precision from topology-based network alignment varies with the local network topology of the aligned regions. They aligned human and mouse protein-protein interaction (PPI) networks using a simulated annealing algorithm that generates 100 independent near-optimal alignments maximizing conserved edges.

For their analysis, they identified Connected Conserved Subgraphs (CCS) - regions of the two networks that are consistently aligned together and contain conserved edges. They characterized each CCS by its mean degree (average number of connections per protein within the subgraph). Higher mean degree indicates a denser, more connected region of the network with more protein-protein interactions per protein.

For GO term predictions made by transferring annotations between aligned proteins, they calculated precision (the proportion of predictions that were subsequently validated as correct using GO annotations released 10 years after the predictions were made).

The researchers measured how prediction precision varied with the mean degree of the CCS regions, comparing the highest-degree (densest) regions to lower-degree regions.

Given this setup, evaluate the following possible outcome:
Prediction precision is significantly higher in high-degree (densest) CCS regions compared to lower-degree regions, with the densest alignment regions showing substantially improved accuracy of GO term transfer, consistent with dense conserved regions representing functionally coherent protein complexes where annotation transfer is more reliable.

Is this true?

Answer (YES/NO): YES